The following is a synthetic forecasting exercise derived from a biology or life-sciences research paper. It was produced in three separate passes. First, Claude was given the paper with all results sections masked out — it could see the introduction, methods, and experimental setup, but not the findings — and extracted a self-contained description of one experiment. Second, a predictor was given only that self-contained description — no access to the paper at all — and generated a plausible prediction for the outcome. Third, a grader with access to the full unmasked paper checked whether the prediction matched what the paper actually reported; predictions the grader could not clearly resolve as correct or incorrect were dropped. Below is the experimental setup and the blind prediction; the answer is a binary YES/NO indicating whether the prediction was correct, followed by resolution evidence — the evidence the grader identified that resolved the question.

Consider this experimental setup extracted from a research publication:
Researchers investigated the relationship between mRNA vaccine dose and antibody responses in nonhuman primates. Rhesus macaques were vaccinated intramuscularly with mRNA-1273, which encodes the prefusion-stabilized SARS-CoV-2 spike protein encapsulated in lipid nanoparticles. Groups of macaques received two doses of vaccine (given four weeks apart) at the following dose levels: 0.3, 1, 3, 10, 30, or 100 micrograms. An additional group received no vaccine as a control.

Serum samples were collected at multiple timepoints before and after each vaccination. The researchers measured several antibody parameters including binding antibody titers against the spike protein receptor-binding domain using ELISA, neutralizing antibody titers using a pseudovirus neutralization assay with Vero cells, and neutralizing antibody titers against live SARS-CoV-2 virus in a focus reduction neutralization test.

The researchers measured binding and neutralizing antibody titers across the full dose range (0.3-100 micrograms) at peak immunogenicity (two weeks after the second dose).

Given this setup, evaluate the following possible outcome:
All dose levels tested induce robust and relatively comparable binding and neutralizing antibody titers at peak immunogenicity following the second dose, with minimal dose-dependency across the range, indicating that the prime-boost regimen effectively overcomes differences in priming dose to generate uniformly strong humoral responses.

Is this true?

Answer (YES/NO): NO